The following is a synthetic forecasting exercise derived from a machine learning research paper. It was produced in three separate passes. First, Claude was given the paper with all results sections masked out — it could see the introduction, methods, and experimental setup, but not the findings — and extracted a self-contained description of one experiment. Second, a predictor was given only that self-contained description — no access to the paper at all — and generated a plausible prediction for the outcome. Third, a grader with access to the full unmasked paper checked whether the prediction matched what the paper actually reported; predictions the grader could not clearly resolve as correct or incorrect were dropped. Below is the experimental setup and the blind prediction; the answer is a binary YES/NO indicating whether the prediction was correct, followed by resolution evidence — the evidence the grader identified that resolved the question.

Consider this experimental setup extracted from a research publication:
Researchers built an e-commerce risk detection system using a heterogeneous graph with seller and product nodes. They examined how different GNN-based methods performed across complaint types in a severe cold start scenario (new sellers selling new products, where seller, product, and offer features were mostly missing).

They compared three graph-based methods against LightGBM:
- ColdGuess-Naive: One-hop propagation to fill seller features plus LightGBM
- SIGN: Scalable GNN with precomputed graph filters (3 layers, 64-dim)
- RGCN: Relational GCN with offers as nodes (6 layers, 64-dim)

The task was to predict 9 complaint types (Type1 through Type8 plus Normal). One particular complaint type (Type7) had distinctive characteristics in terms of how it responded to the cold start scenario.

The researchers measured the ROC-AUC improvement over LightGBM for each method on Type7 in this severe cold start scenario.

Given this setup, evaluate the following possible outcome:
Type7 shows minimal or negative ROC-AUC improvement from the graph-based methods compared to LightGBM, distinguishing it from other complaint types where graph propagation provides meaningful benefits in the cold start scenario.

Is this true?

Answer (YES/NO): NO